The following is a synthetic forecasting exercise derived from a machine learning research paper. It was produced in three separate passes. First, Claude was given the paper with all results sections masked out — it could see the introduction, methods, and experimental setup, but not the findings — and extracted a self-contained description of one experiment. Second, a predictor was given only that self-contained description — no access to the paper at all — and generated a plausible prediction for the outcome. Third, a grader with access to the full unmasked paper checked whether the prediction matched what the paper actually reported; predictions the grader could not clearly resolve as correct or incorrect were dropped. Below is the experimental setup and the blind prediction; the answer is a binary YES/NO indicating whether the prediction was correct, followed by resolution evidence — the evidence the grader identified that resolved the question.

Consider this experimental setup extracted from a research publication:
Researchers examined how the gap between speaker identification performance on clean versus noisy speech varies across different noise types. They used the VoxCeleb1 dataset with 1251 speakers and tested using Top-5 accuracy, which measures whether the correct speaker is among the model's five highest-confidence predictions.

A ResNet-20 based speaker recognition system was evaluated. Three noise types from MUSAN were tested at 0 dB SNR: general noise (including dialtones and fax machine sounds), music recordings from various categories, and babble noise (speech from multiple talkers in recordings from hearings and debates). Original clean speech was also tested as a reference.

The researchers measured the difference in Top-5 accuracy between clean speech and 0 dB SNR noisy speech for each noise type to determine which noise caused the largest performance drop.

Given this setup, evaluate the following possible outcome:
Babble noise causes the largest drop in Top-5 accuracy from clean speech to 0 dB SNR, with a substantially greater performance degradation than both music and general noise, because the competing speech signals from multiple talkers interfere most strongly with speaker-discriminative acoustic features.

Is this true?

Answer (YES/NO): NO